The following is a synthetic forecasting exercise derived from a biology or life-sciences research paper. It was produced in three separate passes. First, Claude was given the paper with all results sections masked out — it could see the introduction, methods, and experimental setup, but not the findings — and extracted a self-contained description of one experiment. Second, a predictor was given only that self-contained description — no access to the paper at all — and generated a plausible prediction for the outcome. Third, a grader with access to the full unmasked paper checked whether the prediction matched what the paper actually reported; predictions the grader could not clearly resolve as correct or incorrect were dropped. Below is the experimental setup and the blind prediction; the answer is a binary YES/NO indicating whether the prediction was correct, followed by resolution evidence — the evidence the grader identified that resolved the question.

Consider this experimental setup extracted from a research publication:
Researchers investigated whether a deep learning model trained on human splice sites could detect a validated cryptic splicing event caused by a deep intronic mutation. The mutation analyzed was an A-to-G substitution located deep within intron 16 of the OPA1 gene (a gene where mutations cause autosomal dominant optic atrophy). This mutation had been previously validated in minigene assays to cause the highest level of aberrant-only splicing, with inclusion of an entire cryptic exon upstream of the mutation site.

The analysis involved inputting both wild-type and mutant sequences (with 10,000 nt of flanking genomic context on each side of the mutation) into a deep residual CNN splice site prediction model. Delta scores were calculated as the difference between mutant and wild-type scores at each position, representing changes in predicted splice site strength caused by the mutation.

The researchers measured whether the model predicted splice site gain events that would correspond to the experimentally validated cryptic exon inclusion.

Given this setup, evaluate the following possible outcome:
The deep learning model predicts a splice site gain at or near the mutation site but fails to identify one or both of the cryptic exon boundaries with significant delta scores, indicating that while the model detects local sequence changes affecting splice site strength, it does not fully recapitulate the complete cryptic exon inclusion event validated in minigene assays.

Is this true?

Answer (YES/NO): NO